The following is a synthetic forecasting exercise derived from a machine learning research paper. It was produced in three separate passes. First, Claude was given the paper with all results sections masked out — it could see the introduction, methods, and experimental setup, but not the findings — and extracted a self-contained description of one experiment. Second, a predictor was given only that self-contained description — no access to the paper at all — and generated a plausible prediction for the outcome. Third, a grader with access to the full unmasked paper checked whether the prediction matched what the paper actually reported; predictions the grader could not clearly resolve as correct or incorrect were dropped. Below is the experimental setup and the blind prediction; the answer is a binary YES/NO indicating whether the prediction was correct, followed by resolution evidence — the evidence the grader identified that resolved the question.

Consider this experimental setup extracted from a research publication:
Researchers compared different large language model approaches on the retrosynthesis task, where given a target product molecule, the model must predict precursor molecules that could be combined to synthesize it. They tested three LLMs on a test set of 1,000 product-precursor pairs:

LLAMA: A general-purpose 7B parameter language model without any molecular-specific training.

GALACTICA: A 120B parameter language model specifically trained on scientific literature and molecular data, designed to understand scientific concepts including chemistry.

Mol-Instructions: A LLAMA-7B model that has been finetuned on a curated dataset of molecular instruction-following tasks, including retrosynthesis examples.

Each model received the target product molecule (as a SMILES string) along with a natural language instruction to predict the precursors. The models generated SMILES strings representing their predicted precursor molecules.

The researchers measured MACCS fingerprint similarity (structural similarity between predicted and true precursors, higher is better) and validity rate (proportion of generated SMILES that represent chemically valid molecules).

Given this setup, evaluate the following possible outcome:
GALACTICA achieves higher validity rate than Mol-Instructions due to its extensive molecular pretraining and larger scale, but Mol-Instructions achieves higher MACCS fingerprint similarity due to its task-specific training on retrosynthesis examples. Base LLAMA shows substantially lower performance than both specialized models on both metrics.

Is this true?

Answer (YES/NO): NO